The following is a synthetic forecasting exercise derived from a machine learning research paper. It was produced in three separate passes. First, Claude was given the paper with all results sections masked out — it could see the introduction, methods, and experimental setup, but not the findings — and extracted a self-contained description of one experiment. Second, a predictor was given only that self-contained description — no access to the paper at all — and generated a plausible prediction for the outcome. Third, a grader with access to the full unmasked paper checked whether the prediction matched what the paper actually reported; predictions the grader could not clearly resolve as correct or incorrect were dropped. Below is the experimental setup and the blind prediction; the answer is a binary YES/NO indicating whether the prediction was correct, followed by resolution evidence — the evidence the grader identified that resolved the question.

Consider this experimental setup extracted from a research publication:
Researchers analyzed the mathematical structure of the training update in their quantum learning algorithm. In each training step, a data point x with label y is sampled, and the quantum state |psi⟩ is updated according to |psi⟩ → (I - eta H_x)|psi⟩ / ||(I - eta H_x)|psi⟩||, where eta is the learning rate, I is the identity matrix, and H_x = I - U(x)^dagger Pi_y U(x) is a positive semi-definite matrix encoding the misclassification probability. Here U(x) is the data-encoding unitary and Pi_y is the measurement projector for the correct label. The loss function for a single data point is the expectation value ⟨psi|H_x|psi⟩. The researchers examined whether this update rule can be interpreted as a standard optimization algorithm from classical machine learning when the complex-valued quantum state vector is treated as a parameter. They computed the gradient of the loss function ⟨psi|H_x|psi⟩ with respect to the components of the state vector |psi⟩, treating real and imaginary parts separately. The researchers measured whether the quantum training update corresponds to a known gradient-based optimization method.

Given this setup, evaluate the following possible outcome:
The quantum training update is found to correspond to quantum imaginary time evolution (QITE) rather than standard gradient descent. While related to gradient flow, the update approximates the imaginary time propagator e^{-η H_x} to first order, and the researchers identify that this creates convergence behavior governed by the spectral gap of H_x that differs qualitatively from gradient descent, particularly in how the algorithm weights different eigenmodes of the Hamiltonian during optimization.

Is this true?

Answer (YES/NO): NO